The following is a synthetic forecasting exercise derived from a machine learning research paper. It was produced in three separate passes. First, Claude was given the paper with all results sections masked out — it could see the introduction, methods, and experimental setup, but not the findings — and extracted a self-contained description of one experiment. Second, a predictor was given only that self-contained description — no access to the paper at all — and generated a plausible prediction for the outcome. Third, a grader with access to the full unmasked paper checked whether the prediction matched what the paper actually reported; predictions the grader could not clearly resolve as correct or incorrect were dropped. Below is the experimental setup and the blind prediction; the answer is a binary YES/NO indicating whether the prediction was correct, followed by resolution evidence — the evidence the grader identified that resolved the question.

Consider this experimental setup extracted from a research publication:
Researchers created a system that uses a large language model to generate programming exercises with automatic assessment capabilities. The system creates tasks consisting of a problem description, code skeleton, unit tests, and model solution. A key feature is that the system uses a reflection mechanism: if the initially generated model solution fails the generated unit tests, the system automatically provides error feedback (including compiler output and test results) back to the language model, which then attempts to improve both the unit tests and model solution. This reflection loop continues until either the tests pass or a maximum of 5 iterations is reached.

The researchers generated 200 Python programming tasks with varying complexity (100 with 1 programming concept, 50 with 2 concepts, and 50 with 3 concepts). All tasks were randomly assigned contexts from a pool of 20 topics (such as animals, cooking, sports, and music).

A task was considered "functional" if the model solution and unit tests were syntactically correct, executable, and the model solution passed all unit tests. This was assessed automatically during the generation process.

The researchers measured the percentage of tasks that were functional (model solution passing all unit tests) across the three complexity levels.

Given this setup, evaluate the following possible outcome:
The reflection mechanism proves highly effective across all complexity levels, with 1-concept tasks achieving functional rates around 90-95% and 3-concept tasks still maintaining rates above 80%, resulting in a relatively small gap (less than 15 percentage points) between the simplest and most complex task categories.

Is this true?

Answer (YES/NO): NO